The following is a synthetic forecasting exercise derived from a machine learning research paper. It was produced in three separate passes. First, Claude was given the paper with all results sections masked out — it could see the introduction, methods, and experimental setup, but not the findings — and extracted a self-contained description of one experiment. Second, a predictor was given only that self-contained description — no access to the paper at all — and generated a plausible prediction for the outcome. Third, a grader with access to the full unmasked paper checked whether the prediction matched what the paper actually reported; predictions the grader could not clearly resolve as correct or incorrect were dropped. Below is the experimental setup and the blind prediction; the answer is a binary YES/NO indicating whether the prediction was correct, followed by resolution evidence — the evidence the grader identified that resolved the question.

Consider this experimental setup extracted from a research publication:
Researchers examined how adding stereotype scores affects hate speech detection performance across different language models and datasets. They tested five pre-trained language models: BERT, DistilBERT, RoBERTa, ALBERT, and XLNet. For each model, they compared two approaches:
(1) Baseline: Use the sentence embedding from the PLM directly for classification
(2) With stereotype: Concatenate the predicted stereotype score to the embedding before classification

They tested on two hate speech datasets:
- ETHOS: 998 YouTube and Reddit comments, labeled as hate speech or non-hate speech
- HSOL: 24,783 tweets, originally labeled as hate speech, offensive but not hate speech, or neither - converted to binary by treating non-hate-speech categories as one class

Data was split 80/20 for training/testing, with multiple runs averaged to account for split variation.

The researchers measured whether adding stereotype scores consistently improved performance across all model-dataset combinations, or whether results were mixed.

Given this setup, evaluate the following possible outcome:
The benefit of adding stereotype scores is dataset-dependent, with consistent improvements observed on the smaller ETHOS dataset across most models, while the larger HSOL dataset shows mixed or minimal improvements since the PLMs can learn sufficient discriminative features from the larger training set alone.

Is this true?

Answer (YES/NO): NO